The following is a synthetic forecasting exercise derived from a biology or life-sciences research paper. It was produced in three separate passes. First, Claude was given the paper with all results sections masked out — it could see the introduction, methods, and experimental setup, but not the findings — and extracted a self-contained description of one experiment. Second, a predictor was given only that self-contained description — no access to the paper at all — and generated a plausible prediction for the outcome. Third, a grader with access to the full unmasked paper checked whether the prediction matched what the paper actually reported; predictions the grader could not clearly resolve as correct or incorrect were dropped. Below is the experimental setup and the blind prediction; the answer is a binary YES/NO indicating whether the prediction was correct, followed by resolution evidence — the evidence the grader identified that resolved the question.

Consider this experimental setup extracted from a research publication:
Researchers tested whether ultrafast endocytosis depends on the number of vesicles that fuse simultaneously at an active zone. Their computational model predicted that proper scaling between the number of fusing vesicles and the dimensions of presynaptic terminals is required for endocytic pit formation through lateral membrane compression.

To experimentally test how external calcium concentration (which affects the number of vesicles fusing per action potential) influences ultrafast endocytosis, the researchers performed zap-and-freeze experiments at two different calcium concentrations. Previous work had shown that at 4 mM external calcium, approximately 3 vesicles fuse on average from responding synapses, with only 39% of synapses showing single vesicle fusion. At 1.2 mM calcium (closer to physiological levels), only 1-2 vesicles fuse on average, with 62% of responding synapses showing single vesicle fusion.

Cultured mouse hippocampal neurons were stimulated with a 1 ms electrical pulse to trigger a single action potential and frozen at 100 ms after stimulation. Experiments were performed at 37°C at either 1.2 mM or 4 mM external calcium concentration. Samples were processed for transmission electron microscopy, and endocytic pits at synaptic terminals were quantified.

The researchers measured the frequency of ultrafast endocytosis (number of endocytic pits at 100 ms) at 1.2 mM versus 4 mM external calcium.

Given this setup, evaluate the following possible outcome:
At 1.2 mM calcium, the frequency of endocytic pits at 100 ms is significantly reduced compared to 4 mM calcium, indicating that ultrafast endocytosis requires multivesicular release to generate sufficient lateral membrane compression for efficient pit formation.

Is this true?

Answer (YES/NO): NO